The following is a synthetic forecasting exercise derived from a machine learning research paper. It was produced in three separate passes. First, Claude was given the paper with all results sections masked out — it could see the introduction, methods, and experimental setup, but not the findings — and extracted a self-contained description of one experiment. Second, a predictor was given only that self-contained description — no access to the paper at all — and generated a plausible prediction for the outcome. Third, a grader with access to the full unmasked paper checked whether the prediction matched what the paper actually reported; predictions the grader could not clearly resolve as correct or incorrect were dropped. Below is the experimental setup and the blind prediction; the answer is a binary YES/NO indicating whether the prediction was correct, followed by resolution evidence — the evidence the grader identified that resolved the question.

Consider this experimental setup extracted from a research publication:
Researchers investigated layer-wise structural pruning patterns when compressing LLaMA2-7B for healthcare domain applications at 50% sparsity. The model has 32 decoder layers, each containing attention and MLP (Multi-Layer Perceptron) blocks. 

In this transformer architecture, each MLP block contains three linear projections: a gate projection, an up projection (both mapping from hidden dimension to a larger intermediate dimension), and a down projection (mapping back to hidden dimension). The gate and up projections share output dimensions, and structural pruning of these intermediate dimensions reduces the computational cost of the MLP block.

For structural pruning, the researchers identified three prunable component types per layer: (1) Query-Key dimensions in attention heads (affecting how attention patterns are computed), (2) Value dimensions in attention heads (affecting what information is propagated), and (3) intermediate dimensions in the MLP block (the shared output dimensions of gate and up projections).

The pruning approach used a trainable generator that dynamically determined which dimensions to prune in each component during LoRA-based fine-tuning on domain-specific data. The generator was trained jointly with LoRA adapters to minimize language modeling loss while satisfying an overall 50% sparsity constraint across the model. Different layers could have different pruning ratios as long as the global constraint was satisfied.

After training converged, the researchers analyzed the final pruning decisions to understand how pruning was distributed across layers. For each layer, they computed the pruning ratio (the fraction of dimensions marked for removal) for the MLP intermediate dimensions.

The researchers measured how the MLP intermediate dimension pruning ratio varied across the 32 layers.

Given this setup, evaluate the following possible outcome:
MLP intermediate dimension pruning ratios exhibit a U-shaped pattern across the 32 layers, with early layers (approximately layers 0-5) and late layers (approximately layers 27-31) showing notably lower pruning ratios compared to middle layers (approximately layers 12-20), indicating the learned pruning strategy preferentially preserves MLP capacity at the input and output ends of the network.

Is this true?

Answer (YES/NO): NO